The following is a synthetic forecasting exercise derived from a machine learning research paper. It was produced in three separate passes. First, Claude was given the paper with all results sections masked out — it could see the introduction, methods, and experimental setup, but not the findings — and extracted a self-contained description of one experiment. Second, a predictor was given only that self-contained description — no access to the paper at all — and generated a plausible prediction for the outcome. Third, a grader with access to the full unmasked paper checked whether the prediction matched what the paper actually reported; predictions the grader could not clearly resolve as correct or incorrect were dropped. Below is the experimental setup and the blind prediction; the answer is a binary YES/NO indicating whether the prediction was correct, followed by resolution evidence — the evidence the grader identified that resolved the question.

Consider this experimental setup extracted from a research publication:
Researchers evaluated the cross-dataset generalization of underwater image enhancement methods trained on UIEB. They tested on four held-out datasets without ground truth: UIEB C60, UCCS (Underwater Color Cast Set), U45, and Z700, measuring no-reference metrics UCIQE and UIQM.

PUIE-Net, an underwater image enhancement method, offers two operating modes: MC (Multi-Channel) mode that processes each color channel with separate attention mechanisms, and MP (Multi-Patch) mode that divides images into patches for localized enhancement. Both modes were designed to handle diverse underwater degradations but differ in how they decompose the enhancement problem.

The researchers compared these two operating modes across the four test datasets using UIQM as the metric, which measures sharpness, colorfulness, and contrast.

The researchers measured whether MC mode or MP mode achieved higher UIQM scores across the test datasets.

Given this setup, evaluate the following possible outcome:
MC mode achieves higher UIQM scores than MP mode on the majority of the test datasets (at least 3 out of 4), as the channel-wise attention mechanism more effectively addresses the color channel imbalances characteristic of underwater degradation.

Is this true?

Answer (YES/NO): YES